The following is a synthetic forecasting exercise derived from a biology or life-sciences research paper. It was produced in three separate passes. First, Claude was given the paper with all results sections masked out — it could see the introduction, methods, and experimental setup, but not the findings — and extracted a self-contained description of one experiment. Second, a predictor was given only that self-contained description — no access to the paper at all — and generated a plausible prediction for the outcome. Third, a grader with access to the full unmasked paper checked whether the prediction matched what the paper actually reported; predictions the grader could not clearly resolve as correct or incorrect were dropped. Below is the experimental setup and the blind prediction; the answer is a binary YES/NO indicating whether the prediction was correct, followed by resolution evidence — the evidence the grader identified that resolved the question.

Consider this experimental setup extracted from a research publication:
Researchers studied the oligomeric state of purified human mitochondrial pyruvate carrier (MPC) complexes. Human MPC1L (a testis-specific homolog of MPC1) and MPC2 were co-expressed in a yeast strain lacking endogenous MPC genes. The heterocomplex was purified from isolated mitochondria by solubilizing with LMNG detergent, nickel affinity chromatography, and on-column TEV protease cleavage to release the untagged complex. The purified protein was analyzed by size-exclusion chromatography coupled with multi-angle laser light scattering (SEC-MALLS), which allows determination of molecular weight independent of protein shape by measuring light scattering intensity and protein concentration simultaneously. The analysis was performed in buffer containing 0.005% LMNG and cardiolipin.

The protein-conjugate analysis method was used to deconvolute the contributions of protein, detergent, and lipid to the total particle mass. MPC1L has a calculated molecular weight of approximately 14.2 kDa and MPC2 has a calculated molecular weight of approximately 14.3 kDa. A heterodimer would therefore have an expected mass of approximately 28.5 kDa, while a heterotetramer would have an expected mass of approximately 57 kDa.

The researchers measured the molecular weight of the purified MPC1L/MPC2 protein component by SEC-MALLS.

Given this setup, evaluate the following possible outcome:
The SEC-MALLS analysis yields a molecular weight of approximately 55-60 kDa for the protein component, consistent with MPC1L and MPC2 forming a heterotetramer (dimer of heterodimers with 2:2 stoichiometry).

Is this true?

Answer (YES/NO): NO